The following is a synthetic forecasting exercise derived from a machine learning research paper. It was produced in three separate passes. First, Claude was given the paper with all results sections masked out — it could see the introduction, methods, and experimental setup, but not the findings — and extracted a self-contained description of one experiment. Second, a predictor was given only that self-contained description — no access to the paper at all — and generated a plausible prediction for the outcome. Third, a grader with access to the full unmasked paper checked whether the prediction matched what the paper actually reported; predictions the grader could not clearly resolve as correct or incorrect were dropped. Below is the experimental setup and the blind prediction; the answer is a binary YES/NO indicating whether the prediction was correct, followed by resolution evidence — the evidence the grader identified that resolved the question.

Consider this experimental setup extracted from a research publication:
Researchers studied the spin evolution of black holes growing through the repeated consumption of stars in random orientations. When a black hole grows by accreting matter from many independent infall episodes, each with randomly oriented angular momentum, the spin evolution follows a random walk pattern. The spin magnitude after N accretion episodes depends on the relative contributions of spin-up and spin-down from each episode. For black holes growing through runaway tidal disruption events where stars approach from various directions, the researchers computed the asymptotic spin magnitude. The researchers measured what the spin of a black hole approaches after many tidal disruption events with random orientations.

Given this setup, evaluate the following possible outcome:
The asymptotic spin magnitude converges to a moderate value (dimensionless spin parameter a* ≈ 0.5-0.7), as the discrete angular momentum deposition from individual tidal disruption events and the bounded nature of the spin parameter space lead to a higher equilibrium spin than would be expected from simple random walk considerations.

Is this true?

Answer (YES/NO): NO